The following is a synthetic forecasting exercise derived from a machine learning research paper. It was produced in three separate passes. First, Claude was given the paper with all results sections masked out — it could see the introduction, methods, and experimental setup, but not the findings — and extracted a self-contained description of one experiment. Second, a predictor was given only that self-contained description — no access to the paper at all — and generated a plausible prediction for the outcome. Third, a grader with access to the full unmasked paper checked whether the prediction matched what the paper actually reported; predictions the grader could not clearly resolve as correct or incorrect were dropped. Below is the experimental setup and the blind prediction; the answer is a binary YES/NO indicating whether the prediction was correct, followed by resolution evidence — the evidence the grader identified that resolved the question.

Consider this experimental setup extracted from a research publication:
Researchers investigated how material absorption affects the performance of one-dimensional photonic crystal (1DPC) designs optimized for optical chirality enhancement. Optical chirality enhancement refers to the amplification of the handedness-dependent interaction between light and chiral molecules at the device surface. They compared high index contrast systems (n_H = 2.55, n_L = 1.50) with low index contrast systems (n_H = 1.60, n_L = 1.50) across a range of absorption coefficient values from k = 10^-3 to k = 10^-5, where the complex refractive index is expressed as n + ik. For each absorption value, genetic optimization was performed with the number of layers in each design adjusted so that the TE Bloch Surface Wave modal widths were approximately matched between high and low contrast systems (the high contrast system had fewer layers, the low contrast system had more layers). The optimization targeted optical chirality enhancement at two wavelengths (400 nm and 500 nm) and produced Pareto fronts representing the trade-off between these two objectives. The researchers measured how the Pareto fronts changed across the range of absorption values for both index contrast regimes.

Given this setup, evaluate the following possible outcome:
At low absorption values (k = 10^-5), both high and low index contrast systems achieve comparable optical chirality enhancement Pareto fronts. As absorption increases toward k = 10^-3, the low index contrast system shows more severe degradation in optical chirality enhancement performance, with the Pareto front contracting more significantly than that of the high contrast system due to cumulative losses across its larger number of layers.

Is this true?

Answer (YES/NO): NO